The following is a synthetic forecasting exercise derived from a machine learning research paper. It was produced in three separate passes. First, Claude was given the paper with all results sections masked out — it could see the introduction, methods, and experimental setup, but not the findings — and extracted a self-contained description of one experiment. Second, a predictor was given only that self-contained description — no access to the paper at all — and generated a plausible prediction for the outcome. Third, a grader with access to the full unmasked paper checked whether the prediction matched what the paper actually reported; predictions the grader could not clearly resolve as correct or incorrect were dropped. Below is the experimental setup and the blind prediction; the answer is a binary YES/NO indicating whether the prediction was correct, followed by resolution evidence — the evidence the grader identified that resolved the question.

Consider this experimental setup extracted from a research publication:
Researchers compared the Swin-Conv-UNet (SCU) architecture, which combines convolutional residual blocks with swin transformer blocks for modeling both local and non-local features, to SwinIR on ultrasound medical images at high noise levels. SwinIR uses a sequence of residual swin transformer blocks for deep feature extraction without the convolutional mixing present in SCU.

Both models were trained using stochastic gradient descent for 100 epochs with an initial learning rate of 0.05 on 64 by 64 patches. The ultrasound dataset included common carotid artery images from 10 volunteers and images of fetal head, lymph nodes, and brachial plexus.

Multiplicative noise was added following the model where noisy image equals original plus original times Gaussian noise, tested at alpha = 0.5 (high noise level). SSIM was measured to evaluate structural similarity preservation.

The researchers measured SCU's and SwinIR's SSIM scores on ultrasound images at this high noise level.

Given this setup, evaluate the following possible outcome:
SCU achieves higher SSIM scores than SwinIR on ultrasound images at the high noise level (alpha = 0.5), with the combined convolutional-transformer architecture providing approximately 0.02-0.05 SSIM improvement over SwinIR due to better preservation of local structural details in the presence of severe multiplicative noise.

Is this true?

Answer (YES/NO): NO